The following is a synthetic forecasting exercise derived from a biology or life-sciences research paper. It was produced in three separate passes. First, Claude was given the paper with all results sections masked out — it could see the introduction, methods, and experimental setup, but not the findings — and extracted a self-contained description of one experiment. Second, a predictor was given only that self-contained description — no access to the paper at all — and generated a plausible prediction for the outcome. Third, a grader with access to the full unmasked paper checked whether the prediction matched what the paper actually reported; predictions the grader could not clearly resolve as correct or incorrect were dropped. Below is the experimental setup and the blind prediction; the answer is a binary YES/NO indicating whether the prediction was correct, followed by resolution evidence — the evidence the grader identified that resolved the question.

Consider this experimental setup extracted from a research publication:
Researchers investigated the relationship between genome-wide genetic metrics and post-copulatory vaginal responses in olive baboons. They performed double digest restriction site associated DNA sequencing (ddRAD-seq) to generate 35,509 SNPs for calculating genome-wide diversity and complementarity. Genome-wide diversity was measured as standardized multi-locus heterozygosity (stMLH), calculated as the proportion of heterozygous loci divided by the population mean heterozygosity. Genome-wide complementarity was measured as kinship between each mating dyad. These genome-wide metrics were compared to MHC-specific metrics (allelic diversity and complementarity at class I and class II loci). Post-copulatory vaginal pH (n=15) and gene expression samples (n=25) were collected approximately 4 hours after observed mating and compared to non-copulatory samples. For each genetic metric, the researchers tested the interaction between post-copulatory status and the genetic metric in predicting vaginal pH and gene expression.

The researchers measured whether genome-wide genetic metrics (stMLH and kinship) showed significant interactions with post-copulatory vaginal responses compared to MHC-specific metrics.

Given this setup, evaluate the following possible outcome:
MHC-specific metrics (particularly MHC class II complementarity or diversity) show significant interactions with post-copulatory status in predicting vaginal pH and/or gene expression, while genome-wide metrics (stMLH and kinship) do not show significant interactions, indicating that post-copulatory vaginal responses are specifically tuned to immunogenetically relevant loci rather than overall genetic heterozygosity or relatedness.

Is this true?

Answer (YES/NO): NO